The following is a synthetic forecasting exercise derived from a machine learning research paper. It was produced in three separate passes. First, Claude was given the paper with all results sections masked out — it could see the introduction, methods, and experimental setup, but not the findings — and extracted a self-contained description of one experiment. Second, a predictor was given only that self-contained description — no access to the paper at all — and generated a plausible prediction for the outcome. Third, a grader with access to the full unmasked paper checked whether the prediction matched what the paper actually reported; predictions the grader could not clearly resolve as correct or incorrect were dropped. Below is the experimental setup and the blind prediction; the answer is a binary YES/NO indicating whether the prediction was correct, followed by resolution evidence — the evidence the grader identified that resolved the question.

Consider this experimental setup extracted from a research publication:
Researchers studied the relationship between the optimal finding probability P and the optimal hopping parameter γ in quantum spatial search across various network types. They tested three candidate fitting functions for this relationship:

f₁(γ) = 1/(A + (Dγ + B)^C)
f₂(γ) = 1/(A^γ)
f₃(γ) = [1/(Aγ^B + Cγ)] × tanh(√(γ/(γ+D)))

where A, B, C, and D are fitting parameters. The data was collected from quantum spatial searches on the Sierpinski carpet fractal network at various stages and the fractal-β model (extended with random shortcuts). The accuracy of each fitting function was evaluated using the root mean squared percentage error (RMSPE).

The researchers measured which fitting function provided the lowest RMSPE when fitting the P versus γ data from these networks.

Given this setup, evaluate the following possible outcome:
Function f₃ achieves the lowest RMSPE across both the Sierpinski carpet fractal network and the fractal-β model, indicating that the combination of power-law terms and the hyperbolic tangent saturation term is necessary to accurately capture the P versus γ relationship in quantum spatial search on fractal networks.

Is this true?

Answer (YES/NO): NO